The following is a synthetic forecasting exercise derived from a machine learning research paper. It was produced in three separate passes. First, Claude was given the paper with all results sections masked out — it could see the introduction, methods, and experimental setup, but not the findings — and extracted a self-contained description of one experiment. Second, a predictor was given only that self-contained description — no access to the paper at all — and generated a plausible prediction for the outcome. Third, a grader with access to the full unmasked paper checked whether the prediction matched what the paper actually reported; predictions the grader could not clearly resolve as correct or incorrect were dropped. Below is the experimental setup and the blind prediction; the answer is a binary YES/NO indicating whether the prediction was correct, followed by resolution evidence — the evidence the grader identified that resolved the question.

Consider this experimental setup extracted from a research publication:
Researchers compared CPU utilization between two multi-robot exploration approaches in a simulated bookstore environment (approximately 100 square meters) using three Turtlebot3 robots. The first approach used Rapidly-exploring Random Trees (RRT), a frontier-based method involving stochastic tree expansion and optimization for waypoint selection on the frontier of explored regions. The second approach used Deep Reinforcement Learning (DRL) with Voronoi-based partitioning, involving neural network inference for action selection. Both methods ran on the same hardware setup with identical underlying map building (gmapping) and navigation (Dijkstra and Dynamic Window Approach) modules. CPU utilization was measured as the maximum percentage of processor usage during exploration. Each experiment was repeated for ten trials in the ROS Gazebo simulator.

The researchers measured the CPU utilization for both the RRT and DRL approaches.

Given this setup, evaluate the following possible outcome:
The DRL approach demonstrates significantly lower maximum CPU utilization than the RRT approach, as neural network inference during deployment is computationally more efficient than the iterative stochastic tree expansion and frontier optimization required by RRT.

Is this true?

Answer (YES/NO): YES